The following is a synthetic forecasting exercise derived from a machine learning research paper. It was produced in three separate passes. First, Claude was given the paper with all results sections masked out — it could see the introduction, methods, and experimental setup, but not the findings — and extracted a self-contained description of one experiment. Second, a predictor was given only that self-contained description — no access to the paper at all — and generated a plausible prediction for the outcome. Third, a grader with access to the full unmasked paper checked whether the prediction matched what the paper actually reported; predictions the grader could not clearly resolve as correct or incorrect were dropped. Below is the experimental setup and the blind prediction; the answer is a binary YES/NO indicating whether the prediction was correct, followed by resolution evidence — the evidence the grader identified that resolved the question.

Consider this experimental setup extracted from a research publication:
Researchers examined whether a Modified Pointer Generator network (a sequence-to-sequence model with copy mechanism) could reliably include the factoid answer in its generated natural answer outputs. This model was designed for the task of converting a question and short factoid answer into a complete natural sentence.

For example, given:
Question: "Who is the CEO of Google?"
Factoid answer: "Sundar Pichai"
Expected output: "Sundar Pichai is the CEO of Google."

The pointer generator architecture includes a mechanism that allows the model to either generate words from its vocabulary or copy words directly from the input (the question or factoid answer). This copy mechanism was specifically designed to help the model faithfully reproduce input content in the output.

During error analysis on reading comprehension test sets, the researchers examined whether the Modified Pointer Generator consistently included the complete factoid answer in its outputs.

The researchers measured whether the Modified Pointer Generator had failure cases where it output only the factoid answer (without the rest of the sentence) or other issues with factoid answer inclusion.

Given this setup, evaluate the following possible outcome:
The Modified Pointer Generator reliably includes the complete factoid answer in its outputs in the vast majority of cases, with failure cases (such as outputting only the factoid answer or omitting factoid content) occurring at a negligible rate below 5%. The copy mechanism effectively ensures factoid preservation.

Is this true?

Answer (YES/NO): NO